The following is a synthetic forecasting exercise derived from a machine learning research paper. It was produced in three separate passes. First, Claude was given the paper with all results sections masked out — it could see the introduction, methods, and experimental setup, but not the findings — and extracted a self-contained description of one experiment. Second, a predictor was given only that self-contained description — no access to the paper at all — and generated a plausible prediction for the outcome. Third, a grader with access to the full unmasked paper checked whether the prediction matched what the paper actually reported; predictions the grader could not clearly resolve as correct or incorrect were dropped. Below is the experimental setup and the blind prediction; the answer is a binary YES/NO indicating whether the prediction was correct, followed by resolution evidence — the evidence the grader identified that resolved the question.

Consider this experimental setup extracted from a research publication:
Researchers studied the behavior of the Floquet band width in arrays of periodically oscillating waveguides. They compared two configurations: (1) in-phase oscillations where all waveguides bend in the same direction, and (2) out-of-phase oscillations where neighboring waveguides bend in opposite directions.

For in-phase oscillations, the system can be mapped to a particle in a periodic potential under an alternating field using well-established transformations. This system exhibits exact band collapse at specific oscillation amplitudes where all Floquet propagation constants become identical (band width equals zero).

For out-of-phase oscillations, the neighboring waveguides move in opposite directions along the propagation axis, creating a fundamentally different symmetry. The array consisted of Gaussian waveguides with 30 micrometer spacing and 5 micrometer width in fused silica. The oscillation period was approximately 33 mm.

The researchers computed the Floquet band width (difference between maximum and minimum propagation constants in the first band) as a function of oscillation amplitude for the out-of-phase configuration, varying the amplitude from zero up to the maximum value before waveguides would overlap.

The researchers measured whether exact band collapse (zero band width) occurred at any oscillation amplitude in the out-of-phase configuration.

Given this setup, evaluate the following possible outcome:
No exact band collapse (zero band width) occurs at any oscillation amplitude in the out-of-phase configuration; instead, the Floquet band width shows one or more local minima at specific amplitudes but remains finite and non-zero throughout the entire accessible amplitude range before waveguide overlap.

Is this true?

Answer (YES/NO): YES